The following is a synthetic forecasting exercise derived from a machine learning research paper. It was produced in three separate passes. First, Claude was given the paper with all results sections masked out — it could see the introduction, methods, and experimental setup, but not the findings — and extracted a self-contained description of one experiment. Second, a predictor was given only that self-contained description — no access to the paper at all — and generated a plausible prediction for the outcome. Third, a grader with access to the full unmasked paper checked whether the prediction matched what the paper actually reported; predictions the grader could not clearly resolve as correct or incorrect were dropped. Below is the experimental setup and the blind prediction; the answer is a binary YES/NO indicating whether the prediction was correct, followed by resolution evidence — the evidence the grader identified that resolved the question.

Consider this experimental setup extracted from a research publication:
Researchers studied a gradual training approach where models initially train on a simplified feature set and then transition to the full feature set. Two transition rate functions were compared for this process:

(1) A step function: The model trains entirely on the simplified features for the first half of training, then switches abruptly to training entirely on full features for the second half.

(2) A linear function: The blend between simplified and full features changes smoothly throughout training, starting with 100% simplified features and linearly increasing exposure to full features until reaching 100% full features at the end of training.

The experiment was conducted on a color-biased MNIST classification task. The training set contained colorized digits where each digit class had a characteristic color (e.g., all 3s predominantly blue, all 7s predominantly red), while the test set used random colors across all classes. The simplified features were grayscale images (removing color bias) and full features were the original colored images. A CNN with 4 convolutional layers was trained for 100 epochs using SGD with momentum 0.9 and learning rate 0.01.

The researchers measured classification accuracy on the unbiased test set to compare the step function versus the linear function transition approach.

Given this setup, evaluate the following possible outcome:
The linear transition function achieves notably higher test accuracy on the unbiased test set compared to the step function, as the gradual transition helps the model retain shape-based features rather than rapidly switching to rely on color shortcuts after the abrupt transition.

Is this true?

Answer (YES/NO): YES